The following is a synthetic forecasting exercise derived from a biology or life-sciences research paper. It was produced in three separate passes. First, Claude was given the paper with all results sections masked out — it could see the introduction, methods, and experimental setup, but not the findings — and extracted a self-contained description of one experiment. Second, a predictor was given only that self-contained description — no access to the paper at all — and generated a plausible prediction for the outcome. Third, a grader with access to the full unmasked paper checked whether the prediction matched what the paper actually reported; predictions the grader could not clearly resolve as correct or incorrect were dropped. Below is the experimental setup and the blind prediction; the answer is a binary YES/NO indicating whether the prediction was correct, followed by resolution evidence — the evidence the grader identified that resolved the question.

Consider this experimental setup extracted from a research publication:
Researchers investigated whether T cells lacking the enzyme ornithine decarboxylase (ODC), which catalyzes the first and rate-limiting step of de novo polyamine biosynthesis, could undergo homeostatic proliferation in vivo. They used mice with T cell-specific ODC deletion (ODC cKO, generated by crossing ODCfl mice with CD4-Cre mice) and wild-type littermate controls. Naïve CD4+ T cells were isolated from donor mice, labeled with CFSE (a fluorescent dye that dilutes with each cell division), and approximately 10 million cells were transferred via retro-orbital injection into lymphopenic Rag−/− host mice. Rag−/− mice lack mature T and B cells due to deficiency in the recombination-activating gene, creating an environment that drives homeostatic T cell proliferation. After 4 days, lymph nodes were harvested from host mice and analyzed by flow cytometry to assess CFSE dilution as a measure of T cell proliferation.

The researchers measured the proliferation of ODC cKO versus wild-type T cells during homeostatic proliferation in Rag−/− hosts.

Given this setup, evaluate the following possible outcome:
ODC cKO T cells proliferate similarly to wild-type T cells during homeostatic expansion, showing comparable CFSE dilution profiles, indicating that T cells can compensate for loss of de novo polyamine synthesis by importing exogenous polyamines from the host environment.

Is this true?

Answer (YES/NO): YES